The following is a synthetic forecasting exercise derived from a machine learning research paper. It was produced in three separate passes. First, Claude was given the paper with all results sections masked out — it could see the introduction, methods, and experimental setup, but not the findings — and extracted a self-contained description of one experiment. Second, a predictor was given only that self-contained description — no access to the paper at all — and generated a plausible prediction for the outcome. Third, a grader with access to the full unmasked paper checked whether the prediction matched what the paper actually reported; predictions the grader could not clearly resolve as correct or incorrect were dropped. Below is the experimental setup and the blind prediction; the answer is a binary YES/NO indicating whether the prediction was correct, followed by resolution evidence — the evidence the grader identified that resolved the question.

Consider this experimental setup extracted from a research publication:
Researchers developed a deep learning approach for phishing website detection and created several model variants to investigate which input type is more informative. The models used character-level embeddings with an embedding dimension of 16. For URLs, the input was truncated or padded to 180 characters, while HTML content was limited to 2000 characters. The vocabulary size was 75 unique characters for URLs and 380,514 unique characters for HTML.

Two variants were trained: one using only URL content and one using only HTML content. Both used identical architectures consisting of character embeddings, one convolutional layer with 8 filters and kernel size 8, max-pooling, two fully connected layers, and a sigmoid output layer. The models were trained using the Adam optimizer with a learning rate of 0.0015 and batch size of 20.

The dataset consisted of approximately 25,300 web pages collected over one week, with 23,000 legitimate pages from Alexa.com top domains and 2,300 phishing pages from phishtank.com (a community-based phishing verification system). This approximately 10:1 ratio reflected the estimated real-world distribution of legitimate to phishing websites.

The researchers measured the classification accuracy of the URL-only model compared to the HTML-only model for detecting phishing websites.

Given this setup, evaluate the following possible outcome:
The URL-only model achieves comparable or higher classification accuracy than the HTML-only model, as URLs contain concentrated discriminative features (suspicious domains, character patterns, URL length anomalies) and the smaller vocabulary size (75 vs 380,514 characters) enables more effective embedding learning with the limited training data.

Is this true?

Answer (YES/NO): YES